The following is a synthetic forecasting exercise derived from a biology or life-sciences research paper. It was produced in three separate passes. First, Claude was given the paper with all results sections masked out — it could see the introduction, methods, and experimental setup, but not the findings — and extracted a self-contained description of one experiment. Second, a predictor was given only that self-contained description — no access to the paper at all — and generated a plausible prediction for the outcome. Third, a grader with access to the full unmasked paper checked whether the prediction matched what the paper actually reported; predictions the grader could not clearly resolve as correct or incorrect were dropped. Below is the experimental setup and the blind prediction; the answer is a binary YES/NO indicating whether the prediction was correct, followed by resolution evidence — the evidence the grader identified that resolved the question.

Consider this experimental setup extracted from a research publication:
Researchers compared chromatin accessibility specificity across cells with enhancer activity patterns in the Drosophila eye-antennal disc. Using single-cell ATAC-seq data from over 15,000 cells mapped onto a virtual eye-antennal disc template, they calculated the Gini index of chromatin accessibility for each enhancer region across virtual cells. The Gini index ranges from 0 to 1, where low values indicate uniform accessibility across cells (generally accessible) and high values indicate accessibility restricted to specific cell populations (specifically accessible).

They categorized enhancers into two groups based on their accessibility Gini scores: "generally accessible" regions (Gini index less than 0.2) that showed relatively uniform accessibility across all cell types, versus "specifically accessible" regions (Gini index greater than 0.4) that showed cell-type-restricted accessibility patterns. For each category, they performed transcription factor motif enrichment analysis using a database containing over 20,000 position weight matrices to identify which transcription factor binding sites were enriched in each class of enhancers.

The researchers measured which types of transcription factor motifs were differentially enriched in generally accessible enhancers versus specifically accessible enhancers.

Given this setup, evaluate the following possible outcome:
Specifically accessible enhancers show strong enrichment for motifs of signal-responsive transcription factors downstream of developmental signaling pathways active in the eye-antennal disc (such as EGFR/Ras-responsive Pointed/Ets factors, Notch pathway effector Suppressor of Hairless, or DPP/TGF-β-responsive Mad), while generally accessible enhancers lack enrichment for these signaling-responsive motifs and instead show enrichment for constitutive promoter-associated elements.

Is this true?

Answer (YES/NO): NO